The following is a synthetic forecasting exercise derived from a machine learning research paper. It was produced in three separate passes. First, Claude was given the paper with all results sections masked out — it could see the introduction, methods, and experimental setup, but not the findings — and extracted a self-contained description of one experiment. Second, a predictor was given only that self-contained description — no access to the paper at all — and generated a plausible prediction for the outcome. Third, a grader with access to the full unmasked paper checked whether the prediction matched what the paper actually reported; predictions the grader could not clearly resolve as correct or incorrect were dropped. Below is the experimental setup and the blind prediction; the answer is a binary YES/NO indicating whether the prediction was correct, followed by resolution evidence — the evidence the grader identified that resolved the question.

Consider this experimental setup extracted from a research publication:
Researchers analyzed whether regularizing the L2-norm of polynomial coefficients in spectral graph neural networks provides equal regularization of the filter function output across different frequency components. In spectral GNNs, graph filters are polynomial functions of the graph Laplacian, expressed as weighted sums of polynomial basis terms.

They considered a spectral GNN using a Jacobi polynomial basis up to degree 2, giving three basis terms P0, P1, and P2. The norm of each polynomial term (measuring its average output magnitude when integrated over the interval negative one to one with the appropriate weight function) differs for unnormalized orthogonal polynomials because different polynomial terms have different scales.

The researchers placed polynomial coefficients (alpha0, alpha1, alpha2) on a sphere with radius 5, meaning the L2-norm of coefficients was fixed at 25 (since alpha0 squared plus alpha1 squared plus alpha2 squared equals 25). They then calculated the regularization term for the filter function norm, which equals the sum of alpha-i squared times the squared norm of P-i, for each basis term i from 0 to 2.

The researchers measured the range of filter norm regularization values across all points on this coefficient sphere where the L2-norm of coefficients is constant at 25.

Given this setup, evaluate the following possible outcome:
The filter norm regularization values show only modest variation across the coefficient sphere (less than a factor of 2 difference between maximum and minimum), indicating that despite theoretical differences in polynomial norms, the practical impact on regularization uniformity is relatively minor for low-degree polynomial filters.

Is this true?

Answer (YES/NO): NO